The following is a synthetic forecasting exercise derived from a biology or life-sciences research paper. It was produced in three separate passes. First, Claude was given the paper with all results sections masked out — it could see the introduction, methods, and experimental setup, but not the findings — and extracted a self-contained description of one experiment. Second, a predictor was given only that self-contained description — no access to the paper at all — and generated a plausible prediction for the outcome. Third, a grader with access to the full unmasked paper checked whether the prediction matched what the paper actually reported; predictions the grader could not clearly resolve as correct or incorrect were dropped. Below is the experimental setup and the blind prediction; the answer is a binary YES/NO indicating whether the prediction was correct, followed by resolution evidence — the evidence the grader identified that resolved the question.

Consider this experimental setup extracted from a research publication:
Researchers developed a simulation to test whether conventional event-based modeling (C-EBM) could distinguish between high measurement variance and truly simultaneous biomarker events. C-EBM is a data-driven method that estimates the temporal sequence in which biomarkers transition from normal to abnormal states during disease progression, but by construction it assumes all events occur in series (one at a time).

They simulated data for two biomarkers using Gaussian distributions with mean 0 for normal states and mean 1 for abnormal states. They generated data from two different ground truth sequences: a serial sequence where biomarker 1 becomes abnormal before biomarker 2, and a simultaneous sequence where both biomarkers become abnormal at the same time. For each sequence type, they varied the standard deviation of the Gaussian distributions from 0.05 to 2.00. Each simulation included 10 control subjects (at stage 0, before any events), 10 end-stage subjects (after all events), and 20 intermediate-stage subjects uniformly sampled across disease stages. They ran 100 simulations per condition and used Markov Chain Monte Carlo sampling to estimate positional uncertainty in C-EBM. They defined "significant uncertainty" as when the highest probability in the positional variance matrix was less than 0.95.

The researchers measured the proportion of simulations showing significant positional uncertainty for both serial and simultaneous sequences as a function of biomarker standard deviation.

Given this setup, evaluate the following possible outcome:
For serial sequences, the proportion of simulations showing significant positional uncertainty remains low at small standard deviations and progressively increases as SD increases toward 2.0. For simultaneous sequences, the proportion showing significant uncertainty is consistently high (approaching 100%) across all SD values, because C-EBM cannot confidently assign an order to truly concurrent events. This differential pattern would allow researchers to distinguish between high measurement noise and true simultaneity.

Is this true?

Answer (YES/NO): NO